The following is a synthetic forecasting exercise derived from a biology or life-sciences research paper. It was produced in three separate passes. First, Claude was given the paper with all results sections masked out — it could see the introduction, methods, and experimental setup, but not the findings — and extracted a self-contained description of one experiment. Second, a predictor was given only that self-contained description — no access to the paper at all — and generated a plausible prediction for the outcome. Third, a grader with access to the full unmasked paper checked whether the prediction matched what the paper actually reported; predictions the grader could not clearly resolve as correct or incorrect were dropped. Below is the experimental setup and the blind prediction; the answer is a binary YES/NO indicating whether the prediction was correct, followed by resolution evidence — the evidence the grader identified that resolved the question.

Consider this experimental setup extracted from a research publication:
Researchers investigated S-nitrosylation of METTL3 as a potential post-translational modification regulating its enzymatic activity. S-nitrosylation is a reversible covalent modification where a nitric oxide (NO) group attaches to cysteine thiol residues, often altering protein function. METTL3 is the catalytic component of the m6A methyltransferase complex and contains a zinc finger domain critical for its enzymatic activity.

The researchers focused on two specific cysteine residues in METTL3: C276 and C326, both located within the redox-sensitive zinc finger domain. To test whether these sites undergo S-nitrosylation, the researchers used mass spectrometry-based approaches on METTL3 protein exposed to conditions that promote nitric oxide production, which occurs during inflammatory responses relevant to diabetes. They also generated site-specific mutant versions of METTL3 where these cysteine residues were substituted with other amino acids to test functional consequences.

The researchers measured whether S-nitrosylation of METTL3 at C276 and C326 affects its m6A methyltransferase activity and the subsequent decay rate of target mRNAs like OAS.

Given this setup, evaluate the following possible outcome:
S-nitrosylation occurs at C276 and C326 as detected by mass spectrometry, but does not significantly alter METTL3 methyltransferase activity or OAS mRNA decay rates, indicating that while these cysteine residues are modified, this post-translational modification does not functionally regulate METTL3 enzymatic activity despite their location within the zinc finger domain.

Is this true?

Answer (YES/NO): NO